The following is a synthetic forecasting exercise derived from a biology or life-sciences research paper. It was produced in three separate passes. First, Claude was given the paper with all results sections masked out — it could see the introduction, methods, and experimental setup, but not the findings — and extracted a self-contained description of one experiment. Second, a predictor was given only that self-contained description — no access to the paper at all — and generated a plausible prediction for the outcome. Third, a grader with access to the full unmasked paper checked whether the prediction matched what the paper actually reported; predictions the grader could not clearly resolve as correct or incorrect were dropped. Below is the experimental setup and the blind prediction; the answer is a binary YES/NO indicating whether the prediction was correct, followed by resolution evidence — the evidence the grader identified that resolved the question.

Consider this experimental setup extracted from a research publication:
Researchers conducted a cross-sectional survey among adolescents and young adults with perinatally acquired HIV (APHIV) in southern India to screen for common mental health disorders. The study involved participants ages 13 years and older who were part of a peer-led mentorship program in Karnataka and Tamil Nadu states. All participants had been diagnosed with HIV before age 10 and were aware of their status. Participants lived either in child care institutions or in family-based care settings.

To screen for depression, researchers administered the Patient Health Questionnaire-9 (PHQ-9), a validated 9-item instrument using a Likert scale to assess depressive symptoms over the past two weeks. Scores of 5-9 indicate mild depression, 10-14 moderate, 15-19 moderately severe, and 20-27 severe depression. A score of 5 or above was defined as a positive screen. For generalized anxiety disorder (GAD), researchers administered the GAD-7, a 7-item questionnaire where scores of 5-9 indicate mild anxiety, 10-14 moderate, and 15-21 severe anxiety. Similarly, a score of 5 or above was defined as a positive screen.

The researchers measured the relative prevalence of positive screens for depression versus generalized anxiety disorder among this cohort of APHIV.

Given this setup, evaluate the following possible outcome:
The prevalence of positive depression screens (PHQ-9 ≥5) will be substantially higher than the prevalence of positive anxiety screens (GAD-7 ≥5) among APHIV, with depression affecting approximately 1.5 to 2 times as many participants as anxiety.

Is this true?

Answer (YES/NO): YES